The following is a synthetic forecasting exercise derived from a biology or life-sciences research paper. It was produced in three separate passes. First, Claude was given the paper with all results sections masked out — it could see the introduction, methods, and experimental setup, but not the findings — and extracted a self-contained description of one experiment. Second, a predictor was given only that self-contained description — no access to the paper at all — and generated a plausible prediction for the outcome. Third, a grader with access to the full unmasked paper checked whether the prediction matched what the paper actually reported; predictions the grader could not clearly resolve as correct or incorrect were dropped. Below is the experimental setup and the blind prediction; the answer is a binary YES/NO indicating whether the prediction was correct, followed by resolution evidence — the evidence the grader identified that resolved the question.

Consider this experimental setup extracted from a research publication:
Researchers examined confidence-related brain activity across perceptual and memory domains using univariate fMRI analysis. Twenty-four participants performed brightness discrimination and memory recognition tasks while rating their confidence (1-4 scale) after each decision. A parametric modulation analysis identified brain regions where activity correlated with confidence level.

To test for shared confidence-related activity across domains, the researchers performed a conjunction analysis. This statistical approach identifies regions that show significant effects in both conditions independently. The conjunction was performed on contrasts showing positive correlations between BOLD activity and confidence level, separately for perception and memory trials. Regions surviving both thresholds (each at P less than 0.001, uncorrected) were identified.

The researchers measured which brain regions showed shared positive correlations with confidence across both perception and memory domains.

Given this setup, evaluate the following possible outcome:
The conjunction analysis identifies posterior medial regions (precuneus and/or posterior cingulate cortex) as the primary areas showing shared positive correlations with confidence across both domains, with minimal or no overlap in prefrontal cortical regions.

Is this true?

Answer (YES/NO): NO